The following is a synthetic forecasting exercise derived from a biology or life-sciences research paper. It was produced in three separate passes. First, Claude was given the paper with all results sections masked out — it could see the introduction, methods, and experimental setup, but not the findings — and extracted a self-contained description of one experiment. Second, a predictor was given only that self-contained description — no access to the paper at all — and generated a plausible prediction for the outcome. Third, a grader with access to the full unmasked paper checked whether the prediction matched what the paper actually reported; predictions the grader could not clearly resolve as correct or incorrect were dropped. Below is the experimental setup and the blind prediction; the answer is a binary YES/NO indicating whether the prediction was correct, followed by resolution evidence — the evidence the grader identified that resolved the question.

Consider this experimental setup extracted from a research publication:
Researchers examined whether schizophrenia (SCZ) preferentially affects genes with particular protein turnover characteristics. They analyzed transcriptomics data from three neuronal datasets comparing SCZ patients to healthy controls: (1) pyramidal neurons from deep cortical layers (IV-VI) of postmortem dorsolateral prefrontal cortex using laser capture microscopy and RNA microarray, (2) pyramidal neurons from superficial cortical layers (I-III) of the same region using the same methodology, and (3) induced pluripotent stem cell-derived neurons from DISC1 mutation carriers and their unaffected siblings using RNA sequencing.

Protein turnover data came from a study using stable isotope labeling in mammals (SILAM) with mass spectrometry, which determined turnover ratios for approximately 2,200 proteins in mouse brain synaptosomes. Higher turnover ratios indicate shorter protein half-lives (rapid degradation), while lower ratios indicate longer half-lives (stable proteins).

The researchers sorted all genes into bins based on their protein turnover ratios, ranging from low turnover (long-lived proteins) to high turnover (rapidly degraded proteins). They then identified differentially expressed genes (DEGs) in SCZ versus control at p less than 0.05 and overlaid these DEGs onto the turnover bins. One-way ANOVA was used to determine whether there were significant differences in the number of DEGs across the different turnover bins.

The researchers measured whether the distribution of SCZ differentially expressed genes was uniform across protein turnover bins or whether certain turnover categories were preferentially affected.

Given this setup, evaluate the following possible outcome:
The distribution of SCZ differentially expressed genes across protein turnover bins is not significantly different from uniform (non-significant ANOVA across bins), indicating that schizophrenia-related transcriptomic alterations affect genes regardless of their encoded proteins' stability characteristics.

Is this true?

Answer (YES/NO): YES